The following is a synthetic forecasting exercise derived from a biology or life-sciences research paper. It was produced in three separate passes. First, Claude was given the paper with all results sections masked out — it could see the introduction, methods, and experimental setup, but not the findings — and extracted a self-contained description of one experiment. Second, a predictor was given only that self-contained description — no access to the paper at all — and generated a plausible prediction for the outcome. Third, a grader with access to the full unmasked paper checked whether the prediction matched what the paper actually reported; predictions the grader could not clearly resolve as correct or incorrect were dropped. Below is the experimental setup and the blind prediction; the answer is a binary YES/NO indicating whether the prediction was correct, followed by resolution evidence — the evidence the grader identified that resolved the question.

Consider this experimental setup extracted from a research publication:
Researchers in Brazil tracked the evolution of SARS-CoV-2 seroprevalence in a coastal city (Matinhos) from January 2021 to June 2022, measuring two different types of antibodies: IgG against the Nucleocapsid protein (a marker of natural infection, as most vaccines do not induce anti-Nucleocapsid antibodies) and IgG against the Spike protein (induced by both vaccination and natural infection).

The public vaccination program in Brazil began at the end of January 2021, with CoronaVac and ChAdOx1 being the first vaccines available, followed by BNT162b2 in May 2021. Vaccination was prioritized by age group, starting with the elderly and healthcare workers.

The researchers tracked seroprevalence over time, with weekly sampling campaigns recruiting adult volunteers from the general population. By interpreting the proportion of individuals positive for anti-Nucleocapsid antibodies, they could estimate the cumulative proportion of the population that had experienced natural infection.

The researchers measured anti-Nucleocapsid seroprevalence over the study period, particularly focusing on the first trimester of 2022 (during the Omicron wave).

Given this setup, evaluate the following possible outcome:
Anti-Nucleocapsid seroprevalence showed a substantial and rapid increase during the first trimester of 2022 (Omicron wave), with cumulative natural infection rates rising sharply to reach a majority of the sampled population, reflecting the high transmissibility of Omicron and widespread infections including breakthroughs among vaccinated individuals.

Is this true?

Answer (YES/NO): NO